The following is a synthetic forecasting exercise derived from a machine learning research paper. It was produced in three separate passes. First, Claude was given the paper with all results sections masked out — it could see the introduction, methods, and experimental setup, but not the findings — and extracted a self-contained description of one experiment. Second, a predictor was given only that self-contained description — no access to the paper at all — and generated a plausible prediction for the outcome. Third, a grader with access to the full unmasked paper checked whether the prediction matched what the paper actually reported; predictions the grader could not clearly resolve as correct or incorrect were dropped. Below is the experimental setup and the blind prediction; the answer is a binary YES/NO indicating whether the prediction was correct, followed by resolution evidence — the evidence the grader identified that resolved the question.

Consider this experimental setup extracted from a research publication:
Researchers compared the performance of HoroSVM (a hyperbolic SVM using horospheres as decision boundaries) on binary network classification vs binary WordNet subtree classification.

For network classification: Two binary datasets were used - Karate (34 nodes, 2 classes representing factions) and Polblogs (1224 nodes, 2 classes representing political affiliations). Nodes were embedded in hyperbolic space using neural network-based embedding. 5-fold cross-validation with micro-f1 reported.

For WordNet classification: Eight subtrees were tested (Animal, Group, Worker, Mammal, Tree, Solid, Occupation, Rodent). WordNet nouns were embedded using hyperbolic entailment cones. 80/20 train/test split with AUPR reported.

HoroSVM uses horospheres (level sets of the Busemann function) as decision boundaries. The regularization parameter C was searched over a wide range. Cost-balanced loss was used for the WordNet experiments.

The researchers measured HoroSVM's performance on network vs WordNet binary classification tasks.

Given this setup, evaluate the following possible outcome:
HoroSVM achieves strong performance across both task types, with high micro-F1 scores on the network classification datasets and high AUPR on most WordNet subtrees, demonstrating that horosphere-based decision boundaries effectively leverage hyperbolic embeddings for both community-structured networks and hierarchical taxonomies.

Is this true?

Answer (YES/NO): NO